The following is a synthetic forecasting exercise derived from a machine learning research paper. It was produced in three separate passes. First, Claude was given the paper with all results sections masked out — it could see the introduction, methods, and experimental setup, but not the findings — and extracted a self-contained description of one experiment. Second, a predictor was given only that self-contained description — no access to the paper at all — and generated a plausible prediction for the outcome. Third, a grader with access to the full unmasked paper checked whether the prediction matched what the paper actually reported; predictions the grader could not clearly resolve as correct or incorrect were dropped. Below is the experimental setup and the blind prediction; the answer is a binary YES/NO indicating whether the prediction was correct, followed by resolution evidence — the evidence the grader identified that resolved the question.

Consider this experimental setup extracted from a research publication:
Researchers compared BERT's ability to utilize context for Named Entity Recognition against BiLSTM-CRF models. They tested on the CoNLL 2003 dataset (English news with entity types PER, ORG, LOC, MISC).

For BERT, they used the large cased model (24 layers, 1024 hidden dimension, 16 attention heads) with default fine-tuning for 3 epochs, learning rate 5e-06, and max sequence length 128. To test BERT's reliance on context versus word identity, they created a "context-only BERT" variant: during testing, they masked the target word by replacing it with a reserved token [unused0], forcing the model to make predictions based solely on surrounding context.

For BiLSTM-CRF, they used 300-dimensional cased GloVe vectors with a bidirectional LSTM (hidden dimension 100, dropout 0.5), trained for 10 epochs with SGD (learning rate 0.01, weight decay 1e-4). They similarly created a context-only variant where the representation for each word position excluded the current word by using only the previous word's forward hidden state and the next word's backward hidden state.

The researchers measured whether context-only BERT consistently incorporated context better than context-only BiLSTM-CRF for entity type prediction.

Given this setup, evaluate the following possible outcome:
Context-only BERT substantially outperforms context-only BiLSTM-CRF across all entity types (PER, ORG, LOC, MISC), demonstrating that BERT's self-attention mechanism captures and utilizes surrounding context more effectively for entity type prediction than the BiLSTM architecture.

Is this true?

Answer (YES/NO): NO